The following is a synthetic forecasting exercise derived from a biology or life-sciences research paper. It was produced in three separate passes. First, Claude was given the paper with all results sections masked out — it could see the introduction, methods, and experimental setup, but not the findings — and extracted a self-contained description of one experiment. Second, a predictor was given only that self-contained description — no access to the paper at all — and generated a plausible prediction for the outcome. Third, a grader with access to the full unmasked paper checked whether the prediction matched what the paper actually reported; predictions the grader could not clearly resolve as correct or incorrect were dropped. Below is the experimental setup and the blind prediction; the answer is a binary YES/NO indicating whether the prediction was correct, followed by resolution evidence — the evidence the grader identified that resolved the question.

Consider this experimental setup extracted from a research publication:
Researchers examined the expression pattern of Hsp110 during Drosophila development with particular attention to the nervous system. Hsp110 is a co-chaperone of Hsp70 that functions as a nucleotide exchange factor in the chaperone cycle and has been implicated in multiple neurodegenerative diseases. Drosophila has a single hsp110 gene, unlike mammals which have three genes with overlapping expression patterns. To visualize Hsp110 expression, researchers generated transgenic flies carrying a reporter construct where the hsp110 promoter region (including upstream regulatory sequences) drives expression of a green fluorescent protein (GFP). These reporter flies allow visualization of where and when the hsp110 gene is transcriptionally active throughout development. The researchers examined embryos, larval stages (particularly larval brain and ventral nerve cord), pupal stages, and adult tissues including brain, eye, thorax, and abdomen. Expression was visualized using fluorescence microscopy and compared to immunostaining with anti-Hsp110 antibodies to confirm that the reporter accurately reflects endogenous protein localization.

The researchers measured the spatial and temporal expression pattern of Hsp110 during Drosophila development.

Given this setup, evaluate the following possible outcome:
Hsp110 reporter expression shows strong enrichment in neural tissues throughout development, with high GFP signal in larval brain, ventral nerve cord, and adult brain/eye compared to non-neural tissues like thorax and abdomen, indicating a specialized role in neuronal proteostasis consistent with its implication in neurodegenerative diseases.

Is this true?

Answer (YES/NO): NO